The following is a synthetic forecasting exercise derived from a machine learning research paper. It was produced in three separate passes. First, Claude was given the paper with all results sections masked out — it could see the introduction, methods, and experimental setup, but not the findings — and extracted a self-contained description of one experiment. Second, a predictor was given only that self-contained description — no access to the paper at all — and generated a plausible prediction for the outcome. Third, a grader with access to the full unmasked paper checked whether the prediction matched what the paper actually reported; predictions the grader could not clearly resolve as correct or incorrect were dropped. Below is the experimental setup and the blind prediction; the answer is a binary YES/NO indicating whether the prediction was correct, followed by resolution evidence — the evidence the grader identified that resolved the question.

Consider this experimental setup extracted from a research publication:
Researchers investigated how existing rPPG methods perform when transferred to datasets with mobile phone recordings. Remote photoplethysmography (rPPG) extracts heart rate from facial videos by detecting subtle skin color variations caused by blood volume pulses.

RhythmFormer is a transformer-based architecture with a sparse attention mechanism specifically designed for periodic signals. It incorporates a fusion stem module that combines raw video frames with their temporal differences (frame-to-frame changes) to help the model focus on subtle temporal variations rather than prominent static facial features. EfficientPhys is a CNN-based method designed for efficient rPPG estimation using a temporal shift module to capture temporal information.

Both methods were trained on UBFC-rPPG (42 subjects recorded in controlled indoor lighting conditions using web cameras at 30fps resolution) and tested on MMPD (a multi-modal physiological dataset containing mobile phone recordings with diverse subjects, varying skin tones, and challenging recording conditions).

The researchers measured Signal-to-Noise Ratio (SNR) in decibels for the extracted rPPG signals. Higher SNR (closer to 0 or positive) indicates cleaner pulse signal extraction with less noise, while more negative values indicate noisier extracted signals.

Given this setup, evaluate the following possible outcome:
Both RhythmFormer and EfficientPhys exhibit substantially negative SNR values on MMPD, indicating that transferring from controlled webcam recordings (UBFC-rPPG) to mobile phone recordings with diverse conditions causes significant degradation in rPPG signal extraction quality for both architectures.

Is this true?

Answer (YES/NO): YES